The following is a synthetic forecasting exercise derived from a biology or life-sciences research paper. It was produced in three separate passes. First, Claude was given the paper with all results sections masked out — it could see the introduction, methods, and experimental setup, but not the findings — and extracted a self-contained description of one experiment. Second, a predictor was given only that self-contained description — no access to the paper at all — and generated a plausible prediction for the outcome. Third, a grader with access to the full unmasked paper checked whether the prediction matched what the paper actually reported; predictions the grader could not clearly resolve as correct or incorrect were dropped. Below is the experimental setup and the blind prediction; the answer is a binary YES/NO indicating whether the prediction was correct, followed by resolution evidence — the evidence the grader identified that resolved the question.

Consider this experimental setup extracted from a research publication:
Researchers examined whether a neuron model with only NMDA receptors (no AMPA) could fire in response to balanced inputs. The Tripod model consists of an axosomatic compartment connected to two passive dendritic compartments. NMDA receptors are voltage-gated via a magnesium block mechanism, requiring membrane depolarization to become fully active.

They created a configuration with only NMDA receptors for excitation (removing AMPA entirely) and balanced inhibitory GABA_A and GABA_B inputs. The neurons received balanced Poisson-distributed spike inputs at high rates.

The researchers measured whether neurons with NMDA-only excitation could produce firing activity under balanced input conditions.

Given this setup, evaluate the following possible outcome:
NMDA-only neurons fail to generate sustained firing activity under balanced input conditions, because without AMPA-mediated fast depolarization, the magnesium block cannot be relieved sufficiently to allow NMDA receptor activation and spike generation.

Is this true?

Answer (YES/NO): NO